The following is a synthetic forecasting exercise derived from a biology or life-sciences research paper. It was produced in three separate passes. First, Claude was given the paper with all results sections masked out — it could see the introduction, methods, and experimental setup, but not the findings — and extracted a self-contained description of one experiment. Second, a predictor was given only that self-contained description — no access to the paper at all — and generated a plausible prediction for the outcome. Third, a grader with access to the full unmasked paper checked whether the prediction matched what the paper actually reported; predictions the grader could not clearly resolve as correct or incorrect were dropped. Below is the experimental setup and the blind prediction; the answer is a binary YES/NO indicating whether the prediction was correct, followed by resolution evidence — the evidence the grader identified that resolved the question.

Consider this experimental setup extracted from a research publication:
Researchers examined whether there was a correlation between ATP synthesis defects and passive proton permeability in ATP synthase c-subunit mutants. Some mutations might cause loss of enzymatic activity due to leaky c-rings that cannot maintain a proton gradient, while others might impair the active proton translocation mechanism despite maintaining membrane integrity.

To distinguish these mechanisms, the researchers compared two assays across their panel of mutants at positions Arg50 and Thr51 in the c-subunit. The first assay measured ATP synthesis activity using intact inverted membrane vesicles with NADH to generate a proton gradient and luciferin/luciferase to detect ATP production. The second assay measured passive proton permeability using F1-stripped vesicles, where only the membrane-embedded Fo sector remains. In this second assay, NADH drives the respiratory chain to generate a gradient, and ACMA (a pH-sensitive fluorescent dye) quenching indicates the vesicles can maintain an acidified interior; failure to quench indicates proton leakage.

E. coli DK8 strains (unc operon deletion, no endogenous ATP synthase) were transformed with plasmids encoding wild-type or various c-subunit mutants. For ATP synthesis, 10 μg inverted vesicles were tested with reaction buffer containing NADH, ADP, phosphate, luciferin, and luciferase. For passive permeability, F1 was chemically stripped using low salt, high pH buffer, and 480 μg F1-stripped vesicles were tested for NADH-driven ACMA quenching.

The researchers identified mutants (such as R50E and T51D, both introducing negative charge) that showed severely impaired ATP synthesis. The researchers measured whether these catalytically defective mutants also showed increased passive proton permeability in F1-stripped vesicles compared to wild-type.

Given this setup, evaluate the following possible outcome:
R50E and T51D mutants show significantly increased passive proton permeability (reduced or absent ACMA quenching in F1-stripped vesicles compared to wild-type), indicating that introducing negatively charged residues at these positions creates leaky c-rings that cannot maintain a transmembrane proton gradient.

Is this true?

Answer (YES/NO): NO